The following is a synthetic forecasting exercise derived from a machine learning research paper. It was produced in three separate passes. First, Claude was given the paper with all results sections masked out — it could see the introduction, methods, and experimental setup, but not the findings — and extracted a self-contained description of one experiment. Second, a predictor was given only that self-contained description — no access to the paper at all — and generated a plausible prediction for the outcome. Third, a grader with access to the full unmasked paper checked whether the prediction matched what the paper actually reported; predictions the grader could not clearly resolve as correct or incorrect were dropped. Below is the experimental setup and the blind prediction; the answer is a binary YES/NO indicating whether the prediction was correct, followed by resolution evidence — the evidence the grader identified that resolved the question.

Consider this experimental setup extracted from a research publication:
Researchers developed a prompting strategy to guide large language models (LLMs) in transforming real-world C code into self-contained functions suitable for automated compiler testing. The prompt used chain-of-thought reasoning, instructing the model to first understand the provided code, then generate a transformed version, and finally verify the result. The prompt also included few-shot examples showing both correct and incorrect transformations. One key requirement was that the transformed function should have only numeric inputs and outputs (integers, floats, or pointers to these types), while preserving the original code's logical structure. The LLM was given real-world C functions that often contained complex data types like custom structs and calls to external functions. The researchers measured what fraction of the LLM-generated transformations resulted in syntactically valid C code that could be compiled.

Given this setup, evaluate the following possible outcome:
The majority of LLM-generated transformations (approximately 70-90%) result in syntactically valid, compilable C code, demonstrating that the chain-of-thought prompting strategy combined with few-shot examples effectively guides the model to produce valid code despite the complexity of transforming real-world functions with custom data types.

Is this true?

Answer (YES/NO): NO